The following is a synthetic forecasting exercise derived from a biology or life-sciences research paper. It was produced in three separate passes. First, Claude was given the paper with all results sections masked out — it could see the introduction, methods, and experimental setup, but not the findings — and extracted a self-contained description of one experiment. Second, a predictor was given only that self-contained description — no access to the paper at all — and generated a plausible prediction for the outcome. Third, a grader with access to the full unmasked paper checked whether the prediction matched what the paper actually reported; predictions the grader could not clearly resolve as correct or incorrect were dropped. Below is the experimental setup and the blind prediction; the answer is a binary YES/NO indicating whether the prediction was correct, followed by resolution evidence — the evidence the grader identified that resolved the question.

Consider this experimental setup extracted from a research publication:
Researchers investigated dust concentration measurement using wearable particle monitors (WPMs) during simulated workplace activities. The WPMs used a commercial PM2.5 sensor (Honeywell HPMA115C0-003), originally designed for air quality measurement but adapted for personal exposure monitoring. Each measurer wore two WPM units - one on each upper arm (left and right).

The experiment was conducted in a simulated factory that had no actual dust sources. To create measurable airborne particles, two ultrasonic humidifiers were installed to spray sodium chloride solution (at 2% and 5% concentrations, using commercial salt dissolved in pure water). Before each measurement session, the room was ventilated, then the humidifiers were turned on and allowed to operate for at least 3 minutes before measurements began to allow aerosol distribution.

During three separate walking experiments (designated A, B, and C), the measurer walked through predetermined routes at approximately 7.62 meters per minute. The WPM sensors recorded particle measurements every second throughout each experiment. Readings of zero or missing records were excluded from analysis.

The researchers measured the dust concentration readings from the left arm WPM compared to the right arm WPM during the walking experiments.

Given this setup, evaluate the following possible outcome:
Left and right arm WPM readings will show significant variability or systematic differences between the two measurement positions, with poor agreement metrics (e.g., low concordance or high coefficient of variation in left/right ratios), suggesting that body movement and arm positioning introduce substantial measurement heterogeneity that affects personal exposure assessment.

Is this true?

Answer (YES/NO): NO